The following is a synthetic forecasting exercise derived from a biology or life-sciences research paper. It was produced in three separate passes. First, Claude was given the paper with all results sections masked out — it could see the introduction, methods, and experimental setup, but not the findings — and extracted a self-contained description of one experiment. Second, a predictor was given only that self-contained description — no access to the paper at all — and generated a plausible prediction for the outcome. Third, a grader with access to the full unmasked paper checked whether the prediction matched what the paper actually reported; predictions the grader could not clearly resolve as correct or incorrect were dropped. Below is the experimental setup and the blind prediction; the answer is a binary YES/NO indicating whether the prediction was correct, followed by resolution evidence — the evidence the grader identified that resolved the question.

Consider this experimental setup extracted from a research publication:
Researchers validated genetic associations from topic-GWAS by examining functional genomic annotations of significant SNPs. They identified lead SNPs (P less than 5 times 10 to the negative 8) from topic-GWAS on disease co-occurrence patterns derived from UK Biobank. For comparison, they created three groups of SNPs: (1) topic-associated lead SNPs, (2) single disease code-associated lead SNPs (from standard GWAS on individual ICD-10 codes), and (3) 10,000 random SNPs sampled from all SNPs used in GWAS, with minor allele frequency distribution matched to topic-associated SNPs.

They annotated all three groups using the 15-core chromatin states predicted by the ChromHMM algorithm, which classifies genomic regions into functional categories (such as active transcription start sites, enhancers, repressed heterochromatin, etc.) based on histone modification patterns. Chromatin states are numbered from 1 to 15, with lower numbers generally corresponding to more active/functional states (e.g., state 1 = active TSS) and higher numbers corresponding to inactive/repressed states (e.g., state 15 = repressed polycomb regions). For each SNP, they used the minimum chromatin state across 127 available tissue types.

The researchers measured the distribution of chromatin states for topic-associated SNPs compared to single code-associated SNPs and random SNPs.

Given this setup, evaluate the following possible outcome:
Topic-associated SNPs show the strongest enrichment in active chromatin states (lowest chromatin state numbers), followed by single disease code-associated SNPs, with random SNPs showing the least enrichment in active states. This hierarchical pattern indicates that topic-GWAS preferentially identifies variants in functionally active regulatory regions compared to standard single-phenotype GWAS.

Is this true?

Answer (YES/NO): NO